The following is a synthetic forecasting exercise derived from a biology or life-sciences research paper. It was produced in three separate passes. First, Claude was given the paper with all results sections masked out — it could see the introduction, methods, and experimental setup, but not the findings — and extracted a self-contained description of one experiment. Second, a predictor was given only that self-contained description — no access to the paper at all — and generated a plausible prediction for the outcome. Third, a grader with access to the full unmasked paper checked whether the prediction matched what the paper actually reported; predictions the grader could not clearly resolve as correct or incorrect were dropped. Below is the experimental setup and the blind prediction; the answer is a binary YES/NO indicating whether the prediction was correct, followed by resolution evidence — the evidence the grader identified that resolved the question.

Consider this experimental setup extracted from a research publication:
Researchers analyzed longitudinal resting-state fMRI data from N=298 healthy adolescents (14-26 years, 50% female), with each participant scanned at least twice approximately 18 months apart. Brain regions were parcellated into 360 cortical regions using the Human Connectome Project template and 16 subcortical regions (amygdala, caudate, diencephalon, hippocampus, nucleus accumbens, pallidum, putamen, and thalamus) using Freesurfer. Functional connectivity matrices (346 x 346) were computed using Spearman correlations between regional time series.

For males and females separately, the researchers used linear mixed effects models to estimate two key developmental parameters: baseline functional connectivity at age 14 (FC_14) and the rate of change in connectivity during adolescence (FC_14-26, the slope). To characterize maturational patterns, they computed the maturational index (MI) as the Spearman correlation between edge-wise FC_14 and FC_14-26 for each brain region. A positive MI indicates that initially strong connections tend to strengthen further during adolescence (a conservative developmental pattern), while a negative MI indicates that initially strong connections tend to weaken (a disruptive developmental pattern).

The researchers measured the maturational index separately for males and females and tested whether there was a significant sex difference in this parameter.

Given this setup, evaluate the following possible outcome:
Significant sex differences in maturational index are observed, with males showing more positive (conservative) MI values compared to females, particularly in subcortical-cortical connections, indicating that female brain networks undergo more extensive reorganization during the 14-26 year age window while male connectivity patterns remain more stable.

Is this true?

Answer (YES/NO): NO